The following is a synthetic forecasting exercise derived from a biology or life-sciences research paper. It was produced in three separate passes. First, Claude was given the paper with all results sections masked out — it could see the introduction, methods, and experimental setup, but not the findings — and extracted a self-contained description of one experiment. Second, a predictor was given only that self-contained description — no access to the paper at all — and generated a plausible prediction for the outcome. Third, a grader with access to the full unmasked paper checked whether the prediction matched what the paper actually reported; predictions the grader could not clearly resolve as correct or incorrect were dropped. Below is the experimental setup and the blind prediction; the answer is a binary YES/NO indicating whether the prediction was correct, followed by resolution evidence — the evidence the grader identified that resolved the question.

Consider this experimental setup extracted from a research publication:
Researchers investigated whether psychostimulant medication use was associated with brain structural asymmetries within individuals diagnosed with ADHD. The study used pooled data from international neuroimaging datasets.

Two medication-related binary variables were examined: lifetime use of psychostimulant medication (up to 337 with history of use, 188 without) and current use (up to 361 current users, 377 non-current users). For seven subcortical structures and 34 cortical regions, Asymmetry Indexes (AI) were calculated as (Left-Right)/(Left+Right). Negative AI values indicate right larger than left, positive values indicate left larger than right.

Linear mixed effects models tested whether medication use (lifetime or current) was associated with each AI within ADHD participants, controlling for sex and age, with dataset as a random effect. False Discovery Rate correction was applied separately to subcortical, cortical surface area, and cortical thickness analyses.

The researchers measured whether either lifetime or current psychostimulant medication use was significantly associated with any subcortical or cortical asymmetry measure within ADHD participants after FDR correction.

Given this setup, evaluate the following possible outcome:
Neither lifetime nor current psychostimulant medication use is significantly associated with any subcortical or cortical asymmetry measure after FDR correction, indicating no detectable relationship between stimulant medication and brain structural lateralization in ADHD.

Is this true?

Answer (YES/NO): YES